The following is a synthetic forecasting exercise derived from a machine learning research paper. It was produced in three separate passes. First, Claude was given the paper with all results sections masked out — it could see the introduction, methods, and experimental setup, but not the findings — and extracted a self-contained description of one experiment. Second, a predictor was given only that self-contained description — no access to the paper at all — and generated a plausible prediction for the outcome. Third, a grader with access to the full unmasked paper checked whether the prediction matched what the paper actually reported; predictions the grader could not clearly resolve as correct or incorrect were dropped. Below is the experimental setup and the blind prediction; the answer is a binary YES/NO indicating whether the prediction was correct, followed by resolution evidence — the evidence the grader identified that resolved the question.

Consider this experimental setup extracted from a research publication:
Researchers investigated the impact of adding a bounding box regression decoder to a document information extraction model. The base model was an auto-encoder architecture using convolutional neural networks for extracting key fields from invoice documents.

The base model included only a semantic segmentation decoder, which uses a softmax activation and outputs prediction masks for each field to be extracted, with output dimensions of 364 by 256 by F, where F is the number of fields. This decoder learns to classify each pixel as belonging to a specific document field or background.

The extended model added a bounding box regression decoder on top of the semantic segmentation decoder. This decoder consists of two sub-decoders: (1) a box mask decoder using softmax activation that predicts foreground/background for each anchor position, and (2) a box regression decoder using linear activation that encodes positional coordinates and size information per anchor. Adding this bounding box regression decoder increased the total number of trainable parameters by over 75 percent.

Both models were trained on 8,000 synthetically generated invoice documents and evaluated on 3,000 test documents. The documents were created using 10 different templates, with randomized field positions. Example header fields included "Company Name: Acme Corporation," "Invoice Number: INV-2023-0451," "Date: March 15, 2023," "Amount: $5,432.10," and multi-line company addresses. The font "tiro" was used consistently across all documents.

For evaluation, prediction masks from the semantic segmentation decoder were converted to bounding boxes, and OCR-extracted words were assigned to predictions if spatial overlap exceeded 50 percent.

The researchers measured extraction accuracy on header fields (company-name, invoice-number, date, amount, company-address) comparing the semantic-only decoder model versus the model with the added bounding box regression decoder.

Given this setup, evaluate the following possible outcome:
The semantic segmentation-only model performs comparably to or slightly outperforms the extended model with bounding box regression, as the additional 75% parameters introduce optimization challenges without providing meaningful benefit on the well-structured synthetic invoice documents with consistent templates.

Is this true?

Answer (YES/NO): YES